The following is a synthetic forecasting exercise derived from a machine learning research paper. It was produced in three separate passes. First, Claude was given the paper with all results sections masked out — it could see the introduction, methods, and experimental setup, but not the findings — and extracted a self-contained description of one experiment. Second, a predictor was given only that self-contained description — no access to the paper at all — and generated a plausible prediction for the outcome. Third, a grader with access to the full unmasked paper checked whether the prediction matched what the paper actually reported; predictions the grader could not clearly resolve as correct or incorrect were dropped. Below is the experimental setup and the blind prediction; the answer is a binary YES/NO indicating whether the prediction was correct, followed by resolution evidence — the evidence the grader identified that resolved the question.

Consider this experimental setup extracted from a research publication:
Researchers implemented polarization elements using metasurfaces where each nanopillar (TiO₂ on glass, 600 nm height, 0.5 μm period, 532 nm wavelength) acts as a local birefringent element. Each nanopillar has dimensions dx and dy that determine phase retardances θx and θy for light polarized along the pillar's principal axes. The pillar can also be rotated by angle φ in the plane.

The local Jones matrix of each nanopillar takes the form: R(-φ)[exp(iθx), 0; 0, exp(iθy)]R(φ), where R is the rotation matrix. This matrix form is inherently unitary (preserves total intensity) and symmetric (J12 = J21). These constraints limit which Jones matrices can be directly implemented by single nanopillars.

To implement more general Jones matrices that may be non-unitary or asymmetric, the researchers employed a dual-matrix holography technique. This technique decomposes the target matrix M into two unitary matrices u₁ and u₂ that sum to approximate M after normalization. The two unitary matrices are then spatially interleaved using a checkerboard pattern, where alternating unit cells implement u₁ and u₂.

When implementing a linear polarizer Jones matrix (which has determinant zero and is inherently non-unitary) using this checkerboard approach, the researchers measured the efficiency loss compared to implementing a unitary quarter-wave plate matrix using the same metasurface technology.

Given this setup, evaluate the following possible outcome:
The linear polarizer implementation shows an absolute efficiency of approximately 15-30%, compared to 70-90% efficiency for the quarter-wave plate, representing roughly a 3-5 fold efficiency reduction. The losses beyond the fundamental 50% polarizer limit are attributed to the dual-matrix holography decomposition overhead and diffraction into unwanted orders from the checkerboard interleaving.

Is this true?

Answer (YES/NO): NO